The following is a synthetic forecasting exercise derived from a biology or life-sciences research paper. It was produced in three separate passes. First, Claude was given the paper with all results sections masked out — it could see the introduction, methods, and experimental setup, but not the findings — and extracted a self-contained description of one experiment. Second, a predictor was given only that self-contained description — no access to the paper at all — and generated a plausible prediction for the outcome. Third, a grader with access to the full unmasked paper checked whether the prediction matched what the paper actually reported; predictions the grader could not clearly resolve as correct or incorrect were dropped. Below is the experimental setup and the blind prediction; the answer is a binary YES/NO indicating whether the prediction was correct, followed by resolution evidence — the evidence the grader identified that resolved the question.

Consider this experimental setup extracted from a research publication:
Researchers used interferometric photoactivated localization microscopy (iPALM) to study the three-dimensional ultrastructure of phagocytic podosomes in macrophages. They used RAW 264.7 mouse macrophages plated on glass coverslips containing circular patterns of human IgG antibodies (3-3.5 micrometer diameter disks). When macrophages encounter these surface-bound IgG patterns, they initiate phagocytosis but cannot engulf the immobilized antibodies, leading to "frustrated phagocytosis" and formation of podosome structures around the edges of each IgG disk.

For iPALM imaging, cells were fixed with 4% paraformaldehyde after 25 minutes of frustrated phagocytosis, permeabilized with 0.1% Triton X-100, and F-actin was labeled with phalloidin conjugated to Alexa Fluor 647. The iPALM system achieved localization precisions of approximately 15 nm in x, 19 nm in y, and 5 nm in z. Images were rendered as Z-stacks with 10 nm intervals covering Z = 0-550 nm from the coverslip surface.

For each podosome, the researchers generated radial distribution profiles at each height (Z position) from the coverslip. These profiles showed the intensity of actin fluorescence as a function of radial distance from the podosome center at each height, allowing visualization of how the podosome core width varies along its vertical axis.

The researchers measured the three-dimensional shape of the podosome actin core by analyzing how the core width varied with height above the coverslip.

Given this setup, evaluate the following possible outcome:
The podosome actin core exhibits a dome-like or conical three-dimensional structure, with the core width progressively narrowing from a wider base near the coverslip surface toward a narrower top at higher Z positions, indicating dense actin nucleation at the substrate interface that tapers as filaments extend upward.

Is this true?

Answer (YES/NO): NO